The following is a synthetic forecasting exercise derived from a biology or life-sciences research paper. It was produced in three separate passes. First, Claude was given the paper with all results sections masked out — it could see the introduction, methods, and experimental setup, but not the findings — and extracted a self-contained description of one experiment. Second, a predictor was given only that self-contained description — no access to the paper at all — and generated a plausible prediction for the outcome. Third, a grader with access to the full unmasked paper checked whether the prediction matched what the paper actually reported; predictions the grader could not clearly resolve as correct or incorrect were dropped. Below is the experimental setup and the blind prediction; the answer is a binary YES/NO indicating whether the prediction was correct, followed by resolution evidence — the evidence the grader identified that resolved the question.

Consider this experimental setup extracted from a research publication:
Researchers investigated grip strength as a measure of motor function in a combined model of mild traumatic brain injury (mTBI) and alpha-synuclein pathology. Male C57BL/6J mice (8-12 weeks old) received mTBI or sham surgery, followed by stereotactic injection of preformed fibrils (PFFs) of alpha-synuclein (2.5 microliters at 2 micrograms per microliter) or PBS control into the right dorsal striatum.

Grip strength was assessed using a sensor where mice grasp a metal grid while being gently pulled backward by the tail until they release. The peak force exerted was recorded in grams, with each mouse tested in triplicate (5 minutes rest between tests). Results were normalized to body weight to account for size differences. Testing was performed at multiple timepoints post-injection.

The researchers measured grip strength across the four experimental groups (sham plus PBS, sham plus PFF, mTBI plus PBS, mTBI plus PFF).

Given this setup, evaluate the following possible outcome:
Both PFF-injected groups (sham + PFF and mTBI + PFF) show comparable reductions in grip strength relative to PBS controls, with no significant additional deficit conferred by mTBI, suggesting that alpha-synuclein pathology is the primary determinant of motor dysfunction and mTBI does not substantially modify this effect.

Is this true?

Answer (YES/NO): NO